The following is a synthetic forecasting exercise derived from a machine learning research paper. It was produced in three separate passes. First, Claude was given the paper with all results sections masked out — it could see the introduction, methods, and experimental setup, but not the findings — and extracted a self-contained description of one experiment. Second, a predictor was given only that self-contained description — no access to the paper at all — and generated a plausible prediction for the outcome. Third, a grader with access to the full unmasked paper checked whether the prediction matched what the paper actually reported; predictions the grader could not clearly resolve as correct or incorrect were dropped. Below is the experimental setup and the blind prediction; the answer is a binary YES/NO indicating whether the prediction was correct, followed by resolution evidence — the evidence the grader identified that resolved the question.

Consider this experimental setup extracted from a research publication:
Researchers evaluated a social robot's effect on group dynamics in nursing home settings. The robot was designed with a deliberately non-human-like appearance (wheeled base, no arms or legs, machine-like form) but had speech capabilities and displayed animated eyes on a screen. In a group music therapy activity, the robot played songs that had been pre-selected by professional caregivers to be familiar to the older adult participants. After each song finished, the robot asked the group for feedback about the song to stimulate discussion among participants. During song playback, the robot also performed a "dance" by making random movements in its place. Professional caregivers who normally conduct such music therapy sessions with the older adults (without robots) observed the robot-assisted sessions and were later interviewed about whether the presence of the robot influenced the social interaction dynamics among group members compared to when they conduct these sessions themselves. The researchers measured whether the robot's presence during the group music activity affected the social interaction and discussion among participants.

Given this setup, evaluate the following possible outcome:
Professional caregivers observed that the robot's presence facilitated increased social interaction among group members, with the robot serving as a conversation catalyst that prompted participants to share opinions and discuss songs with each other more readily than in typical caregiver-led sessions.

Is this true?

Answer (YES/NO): YES